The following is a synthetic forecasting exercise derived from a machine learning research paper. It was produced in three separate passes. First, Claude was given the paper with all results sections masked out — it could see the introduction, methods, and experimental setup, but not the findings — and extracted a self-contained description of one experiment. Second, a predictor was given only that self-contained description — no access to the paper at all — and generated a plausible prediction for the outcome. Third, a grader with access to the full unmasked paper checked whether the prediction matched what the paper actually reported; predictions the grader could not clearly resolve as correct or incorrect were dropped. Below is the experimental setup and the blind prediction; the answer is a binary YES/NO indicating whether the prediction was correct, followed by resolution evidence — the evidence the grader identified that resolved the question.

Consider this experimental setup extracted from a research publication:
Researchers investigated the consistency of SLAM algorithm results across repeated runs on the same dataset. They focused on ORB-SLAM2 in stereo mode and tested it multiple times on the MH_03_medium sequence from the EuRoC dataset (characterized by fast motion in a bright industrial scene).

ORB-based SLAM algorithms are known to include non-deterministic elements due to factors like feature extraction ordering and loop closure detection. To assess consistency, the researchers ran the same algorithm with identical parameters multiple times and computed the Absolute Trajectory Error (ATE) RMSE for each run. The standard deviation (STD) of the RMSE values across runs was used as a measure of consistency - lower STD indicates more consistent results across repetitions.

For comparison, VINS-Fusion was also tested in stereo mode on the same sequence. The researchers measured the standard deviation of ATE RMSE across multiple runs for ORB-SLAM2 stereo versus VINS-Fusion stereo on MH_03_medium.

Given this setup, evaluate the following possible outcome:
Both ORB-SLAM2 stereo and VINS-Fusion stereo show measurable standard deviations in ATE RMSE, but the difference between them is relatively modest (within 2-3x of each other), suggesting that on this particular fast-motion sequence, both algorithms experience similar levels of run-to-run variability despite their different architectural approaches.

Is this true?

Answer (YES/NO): NO